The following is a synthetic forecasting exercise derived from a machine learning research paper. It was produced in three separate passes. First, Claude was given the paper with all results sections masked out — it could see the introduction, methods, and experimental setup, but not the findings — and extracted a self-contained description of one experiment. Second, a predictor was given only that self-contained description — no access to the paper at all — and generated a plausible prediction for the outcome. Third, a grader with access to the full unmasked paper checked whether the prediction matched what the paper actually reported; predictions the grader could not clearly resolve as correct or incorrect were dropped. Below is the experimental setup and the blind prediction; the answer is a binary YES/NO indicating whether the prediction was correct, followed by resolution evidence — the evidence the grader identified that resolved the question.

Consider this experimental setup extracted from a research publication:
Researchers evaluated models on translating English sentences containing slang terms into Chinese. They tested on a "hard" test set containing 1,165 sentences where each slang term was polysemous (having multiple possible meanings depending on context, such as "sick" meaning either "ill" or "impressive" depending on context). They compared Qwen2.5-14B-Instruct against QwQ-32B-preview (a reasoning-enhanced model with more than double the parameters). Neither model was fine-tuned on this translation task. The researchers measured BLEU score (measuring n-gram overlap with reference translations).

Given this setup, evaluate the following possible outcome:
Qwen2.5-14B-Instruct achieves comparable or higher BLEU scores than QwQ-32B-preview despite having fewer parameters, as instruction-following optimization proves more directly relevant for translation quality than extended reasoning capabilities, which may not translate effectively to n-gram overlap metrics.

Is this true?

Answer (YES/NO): YES